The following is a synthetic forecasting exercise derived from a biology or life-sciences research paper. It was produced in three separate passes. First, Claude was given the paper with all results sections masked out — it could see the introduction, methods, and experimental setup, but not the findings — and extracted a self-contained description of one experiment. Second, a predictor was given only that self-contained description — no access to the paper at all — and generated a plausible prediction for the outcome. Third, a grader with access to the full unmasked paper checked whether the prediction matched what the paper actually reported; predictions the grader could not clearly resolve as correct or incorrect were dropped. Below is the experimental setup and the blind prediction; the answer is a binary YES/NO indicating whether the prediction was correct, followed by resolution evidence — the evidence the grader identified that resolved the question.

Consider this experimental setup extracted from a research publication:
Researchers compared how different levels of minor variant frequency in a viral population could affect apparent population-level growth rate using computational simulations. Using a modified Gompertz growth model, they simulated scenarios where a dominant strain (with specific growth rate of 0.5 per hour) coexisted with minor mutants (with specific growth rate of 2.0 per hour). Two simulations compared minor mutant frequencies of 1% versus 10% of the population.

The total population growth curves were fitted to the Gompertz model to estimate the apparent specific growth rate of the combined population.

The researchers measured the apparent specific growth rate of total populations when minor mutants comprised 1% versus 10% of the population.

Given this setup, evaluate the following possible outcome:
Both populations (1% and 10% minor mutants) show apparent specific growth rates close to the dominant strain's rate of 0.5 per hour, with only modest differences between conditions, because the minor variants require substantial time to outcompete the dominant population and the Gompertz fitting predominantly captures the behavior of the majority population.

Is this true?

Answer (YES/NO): NO